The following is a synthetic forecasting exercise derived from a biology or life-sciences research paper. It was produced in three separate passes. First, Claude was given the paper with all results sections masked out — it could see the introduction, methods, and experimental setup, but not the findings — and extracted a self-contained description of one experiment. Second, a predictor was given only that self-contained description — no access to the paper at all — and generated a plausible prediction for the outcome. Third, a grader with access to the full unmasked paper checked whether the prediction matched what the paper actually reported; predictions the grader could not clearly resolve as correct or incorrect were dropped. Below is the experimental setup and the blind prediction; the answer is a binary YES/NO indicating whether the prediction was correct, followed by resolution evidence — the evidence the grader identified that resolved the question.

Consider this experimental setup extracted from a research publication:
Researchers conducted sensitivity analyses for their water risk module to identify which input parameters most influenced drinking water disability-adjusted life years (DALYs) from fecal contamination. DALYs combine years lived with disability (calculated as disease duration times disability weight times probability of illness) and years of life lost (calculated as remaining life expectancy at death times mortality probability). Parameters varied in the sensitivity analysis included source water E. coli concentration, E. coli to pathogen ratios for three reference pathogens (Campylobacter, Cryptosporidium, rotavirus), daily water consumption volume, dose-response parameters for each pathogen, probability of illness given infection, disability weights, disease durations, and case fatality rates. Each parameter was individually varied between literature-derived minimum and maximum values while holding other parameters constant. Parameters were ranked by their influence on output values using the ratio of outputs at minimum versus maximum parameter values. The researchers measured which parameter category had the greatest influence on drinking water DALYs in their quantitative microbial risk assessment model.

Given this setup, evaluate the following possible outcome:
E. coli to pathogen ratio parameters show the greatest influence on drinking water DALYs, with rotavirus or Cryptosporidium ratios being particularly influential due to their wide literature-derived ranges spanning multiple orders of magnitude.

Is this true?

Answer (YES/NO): NO